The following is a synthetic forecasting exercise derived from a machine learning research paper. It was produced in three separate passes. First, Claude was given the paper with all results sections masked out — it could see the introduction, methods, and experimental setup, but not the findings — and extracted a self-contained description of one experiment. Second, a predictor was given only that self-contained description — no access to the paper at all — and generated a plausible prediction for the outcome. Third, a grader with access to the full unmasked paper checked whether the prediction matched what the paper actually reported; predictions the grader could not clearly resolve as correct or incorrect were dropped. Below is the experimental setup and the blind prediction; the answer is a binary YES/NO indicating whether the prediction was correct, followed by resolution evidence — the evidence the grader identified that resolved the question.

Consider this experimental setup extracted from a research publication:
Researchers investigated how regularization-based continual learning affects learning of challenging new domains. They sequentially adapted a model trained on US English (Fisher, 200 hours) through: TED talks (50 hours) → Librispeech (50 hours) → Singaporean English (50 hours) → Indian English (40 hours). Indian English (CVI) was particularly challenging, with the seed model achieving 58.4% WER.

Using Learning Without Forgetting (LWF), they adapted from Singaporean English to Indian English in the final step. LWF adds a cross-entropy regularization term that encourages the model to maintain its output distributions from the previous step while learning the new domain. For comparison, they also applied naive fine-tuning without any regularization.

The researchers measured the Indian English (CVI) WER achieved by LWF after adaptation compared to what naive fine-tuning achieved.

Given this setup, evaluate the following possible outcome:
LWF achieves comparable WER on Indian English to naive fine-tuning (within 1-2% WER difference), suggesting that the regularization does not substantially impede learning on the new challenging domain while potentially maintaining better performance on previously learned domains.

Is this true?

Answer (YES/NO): NO